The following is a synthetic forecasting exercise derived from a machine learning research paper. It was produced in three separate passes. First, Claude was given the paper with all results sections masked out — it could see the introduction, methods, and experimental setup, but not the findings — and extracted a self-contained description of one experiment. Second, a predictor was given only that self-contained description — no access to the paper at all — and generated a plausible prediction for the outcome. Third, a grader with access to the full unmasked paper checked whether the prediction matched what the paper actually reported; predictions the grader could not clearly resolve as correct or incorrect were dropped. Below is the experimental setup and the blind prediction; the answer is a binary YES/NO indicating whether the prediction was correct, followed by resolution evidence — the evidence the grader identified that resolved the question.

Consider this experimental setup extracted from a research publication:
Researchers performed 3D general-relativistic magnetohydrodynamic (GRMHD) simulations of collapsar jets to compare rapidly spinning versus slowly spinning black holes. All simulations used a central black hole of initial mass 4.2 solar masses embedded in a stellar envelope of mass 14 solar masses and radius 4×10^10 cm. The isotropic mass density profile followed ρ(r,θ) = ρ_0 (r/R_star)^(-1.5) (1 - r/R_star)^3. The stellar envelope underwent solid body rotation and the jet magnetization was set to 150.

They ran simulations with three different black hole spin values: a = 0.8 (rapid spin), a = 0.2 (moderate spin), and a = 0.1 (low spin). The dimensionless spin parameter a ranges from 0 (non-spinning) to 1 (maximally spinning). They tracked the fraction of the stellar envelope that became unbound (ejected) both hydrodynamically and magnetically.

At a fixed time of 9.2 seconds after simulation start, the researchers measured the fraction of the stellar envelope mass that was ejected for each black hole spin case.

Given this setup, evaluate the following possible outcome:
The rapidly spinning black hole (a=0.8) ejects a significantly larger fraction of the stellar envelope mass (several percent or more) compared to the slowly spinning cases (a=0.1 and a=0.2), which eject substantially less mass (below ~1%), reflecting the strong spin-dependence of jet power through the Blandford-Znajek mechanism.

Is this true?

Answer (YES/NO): NO